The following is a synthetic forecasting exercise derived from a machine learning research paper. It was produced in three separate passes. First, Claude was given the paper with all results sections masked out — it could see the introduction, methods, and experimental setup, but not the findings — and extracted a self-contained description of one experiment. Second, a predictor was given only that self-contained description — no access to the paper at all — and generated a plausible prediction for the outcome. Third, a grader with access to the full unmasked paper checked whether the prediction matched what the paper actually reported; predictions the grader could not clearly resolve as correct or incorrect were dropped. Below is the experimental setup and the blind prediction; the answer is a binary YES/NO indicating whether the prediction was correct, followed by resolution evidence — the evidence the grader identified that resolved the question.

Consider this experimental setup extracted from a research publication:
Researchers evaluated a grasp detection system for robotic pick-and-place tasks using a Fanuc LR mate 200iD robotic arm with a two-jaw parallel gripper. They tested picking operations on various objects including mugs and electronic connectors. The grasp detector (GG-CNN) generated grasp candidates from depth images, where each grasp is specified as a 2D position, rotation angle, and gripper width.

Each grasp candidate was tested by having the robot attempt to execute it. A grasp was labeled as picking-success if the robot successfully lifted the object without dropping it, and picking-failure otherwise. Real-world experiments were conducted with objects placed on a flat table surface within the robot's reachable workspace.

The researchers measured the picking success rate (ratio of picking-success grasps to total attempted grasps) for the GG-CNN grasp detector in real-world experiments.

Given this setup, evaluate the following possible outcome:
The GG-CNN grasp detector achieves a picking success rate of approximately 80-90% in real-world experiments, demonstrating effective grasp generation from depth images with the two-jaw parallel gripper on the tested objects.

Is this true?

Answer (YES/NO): YES